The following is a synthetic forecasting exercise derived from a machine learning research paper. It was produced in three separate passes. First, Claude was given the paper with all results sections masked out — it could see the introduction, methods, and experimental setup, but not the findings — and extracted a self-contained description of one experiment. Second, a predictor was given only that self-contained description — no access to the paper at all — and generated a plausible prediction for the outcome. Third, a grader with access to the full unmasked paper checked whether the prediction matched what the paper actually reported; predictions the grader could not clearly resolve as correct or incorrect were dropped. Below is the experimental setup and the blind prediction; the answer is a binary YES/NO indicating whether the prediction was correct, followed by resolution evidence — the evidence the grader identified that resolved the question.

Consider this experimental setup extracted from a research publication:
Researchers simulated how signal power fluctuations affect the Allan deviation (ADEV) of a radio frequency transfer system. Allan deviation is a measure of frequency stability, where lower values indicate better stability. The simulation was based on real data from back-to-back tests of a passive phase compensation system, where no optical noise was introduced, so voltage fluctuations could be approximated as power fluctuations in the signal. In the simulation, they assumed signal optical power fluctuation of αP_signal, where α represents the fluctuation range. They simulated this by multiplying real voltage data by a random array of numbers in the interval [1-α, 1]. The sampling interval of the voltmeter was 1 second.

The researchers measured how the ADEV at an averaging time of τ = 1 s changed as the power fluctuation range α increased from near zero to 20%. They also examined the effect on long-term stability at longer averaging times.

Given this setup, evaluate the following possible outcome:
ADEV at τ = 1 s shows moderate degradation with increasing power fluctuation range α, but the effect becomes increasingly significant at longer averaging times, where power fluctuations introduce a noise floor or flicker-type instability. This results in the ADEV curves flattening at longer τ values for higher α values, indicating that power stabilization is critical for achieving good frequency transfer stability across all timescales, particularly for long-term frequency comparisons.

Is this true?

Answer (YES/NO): NO